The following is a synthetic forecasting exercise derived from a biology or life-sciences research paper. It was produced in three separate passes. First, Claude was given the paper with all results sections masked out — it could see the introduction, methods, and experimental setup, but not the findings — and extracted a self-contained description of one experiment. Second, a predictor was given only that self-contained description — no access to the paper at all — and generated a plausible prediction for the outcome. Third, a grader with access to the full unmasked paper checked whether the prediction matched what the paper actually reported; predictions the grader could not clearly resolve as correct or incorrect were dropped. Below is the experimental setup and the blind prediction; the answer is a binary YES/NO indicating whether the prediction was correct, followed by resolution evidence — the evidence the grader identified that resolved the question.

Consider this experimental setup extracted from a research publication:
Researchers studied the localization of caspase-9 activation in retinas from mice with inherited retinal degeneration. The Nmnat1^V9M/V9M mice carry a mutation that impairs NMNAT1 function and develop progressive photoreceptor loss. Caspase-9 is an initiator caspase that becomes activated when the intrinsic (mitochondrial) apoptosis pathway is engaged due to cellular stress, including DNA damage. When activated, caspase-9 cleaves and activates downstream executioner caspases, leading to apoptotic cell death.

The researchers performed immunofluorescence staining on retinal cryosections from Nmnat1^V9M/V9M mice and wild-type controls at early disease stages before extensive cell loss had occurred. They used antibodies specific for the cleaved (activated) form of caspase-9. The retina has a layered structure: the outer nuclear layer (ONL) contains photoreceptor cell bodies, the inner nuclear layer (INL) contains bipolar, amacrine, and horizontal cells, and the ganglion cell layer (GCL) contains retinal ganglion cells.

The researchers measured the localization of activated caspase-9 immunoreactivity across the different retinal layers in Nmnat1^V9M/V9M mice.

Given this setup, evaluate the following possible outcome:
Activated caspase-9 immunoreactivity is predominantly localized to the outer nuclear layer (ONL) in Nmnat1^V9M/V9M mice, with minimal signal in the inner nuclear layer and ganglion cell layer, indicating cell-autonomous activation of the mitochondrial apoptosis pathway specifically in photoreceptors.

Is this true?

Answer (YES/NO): YES